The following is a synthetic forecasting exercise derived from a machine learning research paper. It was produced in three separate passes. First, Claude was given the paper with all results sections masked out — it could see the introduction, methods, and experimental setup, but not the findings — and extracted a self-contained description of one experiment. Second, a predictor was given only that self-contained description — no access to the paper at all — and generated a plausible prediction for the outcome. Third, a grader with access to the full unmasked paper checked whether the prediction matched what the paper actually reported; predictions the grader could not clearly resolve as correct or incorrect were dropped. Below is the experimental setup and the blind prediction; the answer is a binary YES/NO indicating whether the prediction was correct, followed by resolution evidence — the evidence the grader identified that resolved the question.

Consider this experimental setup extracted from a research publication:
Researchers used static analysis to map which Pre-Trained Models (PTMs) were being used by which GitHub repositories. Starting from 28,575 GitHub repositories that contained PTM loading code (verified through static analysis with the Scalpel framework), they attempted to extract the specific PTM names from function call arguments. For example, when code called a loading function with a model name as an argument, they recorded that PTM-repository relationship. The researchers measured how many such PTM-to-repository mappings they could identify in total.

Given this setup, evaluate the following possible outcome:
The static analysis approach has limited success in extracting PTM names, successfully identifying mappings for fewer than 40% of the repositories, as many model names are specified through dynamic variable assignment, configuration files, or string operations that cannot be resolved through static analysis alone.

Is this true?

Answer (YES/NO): NO